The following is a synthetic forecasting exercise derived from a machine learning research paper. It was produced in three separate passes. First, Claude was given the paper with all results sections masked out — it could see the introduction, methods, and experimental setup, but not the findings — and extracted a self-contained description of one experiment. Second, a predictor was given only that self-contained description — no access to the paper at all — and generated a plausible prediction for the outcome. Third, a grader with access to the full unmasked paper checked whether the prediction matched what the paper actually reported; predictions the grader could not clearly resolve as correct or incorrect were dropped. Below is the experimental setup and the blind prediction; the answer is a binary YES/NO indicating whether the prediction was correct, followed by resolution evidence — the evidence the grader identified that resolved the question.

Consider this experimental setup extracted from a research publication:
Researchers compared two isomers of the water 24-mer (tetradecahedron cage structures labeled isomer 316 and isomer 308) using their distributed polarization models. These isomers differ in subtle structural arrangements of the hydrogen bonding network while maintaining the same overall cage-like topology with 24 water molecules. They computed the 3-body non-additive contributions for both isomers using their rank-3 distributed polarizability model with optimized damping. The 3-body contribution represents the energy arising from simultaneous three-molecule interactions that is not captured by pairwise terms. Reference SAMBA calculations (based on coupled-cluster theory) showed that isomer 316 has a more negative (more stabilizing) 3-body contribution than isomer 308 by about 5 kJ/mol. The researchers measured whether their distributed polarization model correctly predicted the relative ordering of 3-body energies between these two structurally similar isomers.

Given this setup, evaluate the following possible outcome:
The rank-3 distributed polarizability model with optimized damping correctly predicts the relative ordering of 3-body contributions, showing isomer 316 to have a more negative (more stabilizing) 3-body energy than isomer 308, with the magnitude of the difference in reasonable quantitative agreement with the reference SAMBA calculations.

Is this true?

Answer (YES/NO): NO